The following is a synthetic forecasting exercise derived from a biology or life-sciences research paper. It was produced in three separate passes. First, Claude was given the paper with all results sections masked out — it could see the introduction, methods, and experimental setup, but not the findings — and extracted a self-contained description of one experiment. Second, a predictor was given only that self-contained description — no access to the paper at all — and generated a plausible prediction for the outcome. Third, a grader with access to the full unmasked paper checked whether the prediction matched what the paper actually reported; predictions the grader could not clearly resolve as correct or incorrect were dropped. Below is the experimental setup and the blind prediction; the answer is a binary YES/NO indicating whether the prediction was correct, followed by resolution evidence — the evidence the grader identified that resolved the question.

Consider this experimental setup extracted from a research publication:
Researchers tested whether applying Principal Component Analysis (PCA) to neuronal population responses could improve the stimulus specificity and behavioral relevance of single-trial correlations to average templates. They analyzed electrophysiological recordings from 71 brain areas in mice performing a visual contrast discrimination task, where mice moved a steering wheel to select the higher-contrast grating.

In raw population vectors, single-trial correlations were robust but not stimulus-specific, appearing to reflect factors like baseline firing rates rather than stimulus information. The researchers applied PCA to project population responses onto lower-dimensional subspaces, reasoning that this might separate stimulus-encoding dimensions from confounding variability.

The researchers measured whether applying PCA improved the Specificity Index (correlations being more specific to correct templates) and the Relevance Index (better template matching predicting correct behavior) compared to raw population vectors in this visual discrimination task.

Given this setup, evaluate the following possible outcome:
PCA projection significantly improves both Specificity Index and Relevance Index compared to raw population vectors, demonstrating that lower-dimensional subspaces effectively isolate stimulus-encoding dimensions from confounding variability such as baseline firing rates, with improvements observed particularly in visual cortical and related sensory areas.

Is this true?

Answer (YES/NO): NO